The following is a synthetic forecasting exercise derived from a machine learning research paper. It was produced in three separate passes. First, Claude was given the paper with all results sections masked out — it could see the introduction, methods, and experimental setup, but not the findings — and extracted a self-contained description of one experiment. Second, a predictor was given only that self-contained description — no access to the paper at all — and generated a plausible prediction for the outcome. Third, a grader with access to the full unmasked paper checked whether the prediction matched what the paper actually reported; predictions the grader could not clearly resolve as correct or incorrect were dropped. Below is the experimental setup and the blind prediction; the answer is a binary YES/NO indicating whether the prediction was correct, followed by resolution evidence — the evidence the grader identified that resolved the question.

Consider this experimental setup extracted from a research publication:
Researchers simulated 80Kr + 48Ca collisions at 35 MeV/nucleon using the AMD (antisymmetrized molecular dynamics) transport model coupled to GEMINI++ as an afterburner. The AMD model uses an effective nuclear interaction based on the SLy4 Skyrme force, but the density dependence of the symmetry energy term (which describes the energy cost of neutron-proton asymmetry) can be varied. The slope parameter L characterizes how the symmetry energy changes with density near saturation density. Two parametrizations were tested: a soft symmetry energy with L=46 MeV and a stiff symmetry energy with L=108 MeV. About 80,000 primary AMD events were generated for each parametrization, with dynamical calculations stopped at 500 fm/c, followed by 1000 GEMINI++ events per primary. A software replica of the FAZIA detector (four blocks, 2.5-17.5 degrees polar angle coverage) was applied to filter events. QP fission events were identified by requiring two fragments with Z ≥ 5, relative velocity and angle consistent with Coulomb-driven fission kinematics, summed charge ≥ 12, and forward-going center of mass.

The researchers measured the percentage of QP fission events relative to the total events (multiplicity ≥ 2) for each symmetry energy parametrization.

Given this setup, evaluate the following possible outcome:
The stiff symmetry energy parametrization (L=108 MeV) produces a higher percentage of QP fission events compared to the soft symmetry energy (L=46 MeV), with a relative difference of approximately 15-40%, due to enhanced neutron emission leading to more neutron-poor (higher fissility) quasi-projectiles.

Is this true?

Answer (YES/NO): NO